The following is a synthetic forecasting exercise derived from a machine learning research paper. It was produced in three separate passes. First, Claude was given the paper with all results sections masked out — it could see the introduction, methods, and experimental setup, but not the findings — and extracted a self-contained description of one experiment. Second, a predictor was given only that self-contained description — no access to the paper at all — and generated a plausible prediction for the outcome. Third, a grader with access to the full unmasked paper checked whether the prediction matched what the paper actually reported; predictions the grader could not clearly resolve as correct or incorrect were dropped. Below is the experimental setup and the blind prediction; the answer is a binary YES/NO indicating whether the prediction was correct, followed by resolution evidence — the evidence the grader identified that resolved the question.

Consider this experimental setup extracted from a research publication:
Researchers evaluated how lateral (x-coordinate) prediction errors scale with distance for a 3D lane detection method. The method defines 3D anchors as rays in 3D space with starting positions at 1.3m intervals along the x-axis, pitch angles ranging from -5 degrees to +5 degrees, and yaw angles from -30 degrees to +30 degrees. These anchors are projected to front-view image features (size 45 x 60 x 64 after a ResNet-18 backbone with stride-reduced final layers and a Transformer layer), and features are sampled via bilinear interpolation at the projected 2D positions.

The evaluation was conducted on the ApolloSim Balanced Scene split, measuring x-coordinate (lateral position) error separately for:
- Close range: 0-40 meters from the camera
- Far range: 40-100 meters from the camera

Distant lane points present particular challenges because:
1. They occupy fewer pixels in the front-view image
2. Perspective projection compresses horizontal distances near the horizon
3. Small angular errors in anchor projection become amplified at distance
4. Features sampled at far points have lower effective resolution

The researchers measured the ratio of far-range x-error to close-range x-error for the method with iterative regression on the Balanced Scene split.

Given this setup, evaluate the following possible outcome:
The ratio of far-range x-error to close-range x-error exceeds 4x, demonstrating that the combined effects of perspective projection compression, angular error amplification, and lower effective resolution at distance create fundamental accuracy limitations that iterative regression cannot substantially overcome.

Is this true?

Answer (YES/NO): YES